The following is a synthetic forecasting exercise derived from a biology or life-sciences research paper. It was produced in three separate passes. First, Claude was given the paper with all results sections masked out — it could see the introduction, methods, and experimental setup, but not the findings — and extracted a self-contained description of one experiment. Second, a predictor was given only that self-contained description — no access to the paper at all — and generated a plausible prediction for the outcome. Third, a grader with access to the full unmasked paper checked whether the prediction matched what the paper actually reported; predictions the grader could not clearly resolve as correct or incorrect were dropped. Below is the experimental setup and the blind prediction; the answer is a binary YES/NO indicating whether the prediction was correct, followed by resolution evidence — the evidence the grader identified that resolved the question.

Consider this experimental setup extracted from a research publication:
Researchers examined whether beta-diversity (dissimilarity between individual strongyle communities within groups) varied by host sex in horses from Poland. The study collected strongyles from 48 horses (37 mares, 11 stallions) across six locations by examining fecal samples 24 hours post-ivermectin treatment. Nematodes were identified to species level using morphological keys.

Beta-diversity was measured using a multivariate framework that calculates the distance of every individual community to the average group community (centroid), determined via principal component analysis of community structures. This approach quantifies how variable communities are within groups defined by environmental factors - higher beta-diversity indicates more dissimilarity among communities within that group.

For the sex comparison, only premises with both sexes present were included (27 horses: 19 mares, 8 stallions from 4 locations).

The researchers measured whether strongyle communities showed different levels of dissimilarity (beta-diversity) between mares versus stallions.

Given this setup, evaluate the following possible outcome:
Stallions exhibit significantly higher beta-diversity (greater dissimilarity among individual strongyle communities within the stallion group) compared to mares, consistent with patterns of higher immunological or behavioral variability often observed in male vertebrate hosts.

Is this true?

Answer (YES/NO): YES